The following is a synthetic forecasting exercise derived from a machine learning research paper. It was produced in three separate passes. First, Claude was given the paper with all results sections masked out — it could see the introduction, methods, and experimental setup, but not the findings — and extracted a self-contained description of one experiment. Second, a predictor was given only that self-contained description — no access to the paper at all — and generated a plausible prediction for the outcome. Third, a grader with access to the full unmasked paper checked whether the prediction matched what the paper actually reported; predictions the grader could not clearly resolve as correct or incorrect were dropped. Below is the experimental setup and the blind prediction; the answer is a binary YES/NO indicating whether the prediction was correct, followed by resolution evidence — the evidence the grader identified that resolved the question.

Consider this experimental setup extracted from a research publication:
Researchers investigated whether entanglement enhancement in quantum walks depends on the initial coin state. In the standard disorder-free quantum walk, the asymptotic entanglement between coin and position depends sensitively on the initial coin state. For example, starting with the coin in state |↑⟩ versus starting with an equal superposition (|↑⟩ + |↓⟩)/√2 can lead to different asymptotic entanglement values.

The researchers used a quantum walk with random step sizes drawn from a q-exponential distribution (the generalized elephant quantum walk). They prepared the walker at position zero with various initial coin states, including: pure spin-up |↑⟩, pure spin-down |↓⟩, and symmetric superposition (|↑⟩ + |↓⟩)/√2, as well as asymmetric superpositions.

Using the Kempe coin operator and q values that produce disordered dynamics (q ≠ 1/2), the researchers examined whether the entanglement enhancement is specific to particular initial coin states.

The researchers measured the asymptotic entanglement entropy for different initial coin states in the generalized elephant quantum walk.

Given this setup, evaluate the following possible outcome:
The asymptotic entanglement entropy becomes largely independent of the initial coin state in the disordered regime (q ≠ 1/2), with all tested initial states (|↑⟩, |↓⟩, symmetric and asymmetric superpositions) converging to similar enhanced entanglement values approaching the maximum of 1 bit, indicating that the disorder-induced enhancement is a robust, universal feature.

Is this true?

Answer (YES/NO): YES